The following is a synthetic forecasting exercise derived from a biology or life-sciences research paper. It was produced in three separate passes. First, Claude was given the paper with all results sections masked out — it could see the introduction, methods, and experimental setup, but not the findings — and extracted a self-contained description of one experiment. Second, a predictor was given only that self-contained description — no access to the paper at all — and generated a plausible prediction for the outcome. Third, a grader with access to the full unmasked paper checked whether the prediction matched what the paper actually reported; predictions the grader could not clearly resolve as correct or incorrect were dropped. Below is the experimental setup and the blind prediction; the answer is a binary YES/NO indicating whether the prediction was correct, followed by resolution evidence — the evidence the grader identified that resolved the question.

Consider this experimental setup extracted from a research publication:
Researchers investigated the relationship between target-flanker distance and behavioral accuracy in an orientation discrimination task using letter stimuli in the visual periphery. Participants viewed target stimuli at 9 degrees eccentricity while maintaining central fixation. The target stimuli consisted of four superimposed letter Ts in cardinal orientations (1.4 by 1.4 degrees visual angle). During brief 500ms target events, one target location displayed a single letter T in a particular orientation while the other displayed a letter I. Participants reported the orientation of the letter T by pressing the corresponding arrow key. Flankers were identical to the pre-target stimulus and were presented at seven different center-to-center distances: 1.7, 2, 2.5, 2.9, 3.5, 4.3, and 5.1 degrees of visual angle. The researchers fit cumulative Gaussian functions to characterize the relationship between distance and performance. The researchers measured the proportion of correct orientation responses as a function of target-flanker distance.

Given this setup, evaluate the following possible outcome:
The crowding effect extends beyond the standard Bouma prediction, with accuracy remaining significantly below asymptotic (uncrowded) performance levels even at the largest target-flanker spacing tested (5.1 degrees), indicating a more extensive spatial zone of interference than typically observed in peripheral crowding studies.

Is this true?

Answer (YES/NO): NO